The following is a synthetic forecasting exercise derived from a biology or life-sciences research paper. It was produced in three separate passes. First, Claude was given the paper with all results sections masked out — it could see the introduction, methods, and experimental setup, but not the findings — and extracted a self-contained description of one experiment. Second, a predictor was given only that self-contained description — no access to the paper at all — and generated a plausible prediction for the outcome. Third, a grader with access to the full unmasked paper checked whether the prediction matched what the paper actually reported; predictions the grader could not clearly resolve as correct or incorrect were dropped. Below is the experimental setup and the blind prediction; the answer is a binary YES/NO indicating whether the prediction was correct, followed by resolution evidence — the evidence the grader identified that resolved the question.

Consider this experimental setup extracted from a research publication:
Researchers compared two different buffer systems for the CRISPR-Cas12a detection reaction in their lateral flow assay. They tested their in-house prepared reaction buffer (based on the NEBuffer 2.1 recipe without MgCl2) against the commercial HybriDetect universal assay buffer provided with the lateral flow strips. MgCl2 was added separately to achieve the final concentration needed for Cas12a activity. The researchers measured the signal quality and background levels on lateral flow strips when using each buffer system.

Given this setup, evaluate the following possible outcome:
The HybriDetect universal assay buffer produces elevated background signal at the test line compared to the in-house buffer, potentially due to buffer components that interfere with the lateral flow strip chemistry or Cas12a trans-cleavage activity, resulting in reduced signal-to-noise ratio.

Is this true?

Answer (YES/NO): NO